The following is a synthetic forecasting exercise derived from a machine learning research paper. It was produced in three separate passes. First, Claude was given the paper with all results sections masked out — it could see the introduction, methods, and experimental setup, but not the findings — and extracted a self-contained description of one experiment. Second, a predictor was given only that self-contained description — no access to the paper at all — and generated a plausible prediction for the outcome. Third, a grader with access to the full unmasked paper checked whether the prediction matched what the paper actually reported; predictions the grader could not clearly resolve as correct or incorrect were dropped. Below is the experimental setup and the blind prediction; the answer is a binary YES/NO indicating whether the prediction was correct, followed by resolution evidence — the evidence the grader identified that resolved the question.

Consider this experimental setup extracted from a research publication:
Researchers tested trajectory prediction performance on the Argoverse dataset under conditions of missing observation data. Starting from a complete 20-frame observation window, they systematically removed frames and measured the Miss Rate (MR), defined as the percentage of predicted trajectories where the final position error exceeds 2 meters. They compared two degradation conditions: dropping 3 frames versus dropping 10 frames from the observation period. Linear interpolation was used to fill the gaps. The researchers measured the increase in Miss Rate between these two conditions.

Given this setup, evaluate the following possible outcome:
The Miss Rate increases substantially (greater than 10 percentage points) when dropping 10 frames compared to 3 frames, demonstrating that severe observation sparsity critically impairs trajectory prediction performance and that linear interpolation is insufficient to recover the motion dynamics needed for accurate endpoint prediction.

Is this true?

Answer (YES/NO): NO